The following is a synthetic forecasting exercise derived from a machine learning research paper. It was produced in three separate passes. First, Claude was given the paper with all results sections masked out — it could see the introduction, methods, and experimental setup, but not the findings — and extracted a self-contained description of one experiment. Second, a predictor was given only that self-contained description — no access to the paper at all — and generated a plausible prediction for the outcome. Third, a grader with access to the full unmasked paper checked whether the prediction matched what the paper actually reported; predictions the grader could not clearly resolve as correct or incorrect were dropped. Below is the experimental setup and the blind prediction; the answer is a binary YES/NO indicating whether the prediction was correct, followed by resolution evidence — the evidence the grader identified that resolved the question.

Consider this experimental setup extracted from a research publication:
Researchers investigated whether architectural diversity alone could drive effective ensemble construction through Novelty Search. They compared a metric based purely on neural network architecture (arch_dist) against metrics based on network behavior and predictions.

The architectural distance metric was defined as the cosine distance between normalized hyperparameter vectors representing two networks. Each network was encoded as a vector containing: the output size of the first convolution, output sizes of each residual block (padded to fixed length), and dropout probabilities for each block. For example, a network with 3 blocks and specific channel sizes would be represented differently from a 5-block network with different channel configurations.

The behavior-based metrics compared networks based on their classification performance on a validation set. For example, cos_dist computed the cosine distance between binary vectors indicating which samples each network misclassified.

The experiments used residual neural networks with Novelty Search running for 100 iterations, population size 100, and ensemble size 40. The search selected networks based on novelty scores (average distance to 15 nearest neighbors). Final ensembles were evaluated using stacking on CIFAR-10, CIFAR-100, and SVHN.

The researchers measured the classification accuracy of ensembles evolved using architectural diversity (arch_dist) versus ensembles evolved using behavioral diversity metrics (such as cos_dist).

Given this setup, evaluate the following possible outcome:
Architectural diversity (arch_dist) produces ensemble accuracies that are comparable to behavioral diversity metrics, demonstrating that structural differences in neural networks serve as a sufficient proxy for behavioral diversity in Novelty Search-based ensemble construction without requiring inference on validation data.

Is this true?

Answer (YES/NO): NO